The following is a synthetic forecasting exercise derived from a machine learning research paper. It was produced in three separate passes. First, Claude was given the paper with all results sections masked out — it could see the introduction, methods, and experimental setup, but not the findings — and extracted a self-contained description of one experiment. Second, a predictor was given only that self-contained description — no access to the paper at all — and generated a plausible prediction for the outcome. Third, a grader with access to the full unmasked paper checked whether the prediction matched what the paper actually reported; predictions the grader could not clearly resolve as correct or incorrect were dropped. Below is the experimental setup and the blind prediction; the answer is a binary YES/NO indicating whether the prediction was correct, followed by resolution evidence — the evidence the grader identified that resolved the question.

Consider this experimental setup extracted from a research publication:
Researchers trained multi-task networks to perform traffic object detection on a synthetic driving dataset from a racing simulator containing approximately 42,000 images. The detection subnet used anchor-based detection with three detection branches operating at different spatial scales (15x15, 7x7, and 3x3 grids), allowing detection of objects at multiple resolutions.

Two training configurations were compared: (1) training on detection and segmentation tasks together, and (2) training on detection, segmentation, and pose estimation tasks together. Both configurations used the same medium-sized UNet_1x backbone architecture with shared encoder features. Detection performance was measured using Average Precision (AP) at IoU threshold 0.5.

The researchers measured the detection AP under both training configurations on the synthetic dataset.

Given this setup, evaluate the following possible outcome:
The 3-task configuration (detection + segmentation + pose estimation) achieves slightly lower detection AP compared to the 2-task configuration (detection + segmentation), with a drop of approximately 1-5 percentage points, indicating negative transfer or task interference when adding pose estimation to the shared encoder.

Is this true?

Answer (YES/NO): NO